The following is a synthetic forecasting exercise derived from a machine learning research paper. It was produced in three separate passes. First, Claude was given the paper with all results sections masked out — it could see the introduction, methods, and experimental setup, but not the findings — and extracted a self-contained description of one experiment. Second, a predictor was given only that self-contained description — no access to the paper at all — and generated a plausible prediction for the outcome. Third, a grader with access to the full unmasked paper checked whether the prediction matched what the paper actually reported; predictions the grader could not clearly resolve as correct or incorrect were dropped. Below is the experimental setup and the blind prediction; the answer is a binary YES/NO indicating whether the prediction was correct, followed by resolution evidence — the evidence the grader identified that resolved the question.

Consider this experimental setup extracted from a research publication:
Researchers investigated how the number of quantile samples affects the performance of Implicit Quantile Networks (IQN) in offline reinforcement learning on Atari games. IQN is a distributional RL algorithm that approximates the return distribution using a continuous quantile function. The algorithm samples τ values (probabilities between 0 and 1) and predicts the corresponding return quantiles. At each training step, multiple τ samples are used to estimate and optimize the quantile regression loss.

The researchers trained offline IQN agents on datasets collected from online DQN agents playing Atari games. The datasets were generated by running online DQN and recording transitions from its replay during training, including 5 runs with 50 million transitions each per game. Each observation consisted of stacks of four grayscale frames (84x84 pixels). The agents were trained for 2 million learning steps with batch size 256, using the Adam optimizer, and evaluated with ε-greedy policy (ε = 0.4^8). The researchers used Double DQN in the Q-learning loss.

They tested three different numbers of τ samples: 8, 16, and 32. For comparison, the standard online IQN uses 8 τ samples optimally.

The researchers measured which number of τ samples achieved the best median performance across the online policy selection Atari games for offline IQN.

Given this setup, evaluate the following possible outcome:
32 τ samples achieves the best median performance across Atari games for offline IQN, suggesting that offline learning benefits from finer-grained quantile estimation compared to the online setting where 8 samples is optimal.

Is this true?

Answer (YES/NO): NO